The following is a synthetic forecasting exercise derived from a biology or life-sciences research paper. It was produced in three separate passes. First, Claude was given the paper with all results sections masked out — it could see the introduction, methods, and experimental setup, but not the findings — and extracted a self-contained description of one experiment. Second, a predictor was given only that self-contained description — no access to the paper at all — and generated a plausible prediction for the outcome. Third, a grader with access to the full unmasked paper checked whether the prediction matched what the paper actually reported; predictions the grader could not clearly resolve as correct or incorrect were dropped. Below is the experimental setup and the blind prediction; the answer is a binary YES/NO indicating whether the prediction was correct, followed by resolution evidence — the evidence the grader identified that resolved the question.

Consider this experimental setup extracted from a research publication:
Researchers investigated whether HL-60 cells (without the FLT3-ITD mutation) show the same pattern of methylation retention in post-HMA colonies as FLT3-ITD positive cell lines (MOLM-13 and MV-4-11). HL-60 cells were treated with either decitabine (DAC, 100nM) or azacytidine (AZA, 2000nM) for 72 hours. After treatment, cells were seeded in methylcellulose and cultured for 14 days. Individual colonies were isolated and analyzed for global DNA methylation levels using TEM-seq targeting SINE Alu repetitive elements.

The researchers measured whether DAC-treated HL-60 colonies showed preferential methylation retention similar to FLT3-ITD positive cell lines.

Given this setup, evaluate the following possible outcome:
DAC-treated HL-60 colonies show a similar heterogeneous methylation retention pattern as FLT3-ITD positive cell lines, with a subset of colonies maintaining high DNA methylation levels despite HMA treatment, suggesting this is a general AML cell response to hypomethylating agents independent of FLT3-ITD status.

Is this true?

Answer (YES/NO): NO